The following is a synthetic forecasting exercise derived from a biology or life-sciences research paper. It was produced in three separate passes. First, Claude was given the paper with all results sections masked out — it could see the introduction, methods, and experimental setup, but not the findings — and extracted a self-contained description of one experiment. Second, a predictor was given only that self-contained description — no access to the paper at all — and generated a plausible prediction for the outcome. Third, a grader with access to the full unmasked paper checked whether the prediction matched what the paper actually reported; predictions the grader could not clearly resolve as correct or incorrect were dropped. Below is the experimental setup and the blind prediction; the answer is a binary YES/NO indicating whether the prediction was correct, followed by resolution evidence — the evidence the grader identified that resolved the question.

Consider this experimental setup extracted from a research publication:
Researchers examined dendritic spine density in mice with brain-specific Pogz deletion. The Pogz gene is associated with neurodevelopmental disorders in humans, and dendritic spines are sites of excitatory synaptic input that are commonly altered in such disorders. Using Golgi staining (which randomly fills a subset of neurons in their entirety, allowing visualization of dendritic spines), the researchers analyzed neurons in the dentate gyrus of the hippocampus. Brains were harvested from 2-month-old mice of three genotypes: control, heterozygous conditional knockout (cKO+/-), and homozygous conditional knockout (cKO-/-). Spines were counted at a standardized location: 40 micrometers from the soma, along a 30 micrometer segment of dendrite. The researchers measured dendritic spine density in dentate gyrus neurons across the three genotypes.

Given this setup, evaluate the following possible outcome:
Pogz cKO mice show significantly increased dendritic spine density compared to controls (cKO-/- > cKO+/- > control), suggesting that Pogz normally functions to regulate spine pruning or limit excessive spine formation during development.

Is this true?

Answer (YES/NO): NO